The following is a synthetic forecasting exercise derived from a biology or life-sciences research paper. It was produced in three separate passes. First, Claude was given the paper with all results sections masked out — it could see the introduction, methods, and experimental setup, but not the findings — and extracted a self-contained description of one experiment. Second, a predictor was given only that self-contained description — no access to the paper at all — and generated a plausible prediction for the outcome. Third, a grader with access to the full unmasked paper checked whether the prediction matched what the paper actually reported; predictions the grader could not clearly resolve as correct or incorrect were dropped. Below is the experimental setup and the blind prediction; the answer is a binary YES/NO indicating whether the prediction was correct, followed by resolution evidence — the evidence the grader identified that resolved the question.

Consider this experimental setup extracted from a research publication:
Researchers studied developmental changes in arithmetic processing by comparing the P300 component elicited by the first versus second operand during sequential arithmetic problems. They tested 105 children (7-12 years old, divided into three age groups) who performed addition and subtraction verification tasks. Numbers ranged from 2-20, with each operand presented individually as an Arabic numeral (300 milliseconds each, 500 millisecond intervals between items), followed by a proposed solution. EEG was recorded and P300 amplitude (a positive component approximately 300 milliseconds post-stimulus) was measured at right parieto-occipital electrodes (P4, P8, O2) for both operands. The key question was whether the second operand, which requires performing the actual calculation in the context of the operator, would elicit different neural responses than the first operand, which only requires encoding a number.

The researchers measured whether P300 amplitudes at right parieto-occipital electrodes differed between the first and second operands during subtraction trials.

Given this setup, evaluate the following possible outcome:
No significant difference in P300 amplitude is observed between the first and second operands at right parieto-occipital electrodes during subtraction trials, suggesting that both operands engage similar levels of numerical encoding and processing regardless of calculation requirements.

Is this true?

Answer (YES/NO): NO